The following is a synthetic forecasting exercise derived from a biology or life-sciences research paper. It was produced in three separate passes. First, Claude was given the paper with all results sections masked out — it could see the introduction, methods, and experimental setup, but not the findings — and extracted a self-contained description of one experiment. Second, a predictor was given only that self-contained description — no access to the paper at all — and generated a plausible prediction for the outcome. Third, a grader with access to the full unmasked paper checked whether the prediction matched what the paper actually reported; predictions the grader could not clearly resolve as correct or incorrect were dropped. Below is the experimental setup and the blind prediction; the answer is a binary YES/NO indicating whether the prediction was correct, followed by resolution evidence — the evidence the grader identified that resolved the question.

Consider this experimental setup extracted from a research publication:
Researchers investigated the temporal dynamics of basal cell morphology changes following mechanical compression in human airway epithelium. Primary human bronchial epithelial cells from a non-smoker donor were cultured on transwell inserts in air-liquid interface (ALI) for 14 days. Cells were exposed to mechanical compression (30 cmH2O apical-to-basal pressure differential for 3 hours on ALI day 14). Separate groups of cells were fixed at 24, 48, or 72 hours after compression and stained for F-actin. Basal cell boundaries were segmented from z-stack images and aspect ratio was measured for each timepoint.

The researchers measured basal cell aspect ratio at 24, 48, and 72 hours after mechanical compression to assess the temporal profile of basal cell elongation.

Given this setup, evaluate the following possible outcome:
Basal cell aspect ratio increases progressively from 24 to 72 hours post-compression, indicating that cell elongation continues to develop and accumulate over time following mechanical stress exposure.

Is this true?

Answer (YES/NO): NO